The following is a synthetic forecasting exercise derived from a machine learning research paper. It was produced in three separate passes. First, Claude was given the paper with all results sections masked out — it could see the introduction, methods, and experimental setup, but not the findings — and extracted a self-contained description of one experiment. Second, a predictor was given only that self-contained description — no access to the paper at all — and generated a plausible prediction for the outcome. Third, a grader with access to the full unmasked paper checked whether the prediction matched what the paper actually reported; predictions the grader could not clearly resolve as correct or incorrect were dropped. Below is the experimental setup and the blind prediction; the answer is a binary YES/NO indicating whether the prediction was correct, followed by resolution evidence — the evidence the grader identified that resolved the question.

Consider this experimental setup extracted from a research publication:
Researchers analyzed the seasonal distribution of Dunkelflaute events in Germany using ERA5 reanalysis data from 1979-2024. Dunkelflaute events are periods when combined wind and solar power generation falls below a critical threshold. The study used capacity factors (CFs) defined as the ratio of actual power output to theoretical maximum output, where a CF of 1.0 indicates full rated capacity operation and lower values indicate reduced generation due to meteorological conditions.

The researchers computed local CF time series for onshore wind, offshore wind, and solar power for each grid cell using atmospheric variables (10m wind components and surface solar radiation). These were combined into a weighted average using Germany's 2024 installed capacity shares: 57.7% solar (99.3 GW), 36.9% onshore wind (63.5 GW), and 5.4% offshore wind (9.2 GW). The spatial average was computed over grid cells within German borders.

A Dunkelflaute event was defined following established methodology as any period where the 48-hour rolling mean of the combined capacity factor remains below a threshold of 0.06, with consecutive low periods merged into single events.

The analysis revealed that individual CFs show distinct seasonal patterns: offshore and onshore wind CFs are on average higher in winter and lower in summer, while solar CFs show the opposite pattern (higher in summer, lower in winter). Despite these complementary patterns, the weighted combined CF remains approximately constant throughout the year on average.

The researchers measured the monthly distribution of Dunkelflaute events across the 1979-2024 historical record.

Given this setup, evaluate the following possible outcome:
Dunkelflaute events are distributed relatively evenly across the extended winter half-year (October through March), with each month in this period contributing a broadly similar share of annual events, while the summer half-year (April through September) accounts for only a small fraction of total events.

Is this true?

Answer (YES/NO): NO